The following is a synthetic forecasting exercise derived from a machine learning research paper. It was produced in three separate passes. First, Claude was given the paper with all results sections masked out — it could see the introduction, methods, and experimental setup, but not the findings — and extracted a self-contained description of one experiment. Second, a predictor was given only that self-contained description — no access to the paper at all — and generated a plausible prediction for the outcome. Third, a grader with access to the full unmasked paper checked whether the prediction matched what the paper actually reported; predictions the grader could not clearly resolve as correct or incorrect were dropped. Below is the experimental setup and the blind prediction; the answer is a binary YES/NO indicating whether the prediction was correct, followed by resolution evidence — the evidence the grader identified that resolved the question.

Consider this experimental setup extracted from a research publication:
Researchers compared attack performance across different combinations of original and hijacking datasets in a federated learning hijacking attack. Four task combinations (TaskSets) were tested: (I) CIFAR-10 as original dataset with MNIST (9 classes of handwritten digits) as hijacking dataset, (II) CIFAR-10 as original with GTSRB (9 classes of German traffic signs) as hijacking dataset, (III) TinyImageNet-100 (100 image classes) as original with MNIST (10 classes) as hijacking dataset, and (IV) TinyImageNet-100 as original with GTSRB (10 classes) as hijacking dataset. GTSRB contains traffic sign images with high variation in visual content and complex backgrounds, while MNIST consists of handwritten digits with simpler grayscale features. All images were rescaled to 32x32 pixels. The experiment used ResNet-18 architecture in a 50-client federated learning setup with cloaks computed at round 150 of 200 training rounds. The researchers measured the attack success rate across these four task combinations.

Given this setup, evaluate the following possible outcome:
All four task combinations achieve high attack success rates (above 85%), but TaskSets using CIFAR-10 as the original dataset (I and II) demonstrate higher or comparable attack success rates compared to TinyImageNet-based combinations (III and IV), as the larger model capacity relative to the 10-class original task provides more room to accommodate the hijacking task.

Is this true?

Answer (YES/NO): NO